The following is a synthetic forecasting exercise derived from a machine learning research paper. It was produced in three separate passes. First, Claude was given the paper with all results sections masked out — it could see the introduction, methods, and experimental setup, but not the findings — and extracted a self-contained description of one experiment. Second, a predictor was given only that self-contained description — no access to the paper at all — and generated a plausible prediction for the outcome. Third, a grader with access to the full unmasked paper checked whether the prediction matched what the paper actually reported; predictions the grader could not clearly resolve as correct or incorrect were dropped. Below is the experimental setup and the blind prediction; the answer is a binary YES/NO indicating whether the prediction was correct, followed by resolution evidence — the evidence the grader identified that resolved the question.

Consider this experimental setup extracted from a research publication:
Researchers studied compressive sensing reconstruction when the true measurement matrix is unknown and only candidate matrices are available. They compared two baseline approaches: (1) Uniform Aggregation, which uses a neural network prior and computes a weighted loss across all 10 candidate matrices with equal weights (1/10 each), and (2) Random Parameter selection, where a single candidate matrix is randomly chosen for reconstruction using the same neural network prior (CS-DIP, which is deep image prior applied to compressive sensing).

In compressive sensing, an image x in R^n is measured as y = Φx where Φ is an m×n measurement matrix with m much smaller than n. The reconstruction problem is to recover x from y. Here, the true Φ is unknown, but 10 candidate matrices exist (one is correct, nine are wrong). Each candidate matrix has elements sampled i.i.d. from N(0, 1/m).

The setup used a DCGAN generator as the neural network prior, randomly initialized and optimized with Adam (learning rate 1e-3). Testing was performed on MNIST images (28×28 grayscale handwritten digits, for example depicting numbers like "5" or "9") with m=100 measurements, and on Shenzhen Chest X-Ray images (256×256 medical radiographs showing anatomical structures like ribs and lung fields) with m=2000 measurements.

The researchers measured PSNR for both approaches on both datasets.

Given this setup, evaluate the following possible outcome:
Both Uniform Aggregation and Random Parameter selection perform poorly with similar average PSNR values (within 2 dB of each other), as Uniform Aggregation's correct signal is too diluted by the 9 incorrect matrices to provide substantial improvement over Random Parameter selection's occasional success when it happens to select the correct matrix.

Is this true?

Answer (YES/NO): YES